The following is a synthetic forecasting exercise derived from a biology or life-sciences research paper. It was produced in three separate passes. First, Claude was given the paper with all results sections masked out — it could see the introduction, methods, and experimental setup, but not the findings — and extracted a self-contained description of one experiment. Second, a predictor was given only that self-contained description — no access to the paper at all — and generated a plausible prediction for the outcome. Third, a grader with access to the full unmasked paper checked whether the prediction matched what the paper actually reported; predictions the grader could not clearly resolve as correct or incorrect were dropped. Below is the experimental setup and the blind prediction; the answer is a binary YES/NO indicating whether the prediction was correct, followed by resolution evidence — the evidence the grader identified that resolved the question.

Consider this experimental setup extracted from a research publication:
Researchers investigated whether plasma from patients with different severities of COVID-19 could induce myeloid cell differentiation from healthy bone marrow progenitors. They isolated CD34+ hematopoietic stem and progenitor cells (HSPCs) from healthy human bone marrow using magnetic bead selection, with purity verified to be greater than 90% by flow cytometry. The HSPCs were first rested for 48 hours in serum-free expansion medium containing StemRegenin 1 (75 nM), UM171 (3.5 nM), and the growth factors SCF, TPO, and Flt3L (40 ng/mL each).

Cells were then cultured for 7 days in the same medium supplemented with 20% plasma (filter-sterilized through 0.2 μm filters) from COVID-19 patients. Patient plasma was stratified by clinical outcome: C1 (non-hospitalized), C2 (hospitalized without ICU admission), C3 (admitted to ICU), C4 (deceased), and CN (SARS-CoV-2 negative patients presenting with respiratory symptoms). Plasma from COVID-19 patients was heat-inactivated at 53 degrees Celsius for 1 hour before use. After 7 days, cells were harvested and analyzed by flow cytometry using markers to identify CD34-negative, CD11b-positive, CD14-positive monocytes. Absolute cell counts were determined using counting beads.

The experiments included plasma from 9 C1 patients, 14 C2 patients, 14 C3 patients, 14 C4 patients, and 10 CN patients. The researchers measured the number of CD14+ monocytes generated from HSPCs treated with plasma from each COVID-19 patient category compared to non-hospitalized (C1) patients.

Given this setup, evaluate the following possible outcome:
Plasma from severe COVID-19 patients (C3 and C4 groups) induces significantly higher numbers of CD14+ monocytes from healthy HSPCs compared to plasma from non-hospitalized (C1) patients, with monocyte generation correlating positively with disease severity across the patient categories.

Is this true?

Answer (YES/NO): NO